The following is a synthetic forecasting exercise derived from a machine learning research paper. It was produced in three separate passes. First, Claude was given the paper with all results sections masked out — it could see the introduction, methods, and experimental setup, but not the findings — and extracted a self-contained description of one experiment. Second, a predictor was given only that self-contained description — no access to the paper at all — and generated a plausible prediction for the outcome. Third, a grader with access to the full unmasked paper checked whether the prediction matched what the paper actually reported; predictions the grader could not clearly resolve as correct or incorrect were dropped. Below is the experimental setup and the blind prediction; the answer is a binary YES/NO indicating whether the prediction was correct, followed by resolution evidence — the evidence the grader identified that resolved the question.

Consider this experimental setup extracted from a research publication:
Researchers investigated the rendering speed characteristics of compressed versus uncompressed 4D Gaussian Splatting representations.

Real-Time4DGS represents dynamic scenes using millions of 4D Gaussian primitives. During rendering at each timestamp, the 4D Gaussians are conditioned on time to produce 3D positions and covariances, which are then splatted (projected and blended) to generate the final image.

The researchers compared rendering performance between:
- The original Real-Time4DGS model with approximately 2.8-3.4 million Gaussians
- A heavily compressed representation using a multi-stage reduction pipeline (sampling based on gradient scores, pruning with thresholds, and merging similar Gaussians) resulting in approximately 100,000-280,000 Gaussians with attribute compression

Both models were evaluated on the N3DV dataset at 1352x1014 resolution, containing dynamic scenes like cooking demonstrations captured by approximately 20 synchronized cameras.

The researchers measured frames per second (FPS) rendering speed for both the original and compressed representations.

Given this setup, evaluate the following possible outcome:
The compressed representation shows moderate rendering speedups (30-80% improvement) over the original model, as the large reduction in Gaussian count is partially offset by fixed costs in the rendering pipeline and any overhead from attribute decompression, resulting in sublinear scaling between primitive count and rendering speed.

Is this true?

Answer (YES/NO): NO